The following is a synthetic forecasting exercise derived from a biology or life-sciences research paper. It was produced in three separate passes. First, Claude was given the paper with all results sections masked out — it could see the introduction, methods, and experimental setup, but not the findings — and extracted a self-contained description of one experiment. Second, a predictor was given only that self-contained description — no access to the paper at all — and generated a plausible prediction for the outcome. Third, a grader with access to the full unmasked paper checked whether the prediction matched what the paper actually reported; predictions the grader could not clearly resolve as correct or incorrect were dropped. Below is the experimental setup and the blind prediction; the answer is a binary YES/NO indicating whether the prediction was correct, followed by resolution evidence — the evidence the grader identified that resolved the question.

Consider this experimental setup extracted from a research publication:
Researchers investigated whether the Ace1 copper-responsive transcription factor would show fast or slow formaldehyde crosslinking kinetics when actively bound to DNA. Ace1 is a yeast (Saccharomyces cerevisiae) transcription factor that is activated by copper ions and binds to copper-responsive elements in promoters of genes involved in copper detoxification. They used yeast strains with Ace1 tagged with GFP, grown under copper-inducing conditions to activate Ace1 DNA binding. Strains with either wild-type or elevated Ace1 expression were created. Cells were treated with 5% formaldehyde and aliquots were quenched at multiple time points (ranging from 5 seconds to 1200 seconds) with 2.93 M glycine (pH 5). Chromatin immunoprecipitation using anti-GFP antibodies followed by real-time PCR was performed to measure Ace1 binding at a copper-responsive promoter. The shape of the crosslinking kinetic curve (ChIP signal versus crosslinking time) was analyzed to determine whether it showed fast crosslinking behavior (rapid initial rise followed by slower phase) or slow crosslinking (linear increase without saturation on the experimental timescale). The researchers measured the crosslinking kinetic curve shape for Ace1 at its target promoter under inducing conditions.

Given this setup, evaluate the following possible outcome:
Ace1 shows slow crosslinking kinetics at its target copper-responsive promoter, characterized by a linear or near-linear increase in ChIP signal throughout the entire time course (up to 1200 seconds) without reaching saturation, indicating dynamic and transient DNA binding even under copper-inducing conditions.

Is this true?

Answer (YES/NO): YES